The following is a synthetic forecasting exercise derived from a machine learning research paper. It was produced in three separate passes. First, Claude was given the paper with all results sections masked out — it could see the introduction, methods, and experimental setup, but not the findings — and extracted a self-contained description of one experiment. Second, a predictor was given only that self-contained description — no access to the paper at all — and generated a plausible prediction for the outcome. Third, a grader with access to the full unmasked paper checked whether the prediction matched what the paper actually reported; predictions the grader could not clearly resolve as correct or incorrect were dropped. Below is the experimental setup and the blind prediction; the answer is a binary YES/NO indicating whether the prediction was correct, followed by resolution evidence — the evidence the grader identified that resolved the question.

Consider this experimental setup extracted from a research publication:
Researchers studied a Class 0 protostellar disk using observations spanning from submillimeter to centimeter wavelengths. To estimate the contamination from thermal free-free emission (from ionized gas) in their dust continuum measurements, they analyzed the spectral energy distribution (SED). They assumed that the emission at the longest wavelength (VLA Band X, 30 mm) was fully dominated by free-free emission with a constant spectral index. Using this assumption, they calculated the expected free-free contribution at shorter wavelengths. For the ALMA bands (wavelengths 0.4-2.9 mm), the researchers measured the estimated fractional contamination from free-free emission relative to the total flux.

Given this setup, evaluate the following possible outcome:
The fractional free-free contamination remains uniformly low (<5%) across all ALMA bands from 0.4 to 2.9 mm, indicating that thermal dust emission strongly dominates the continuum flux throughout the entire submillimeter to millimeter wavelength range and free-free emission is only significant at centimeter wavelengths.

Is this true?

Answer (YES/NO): YES